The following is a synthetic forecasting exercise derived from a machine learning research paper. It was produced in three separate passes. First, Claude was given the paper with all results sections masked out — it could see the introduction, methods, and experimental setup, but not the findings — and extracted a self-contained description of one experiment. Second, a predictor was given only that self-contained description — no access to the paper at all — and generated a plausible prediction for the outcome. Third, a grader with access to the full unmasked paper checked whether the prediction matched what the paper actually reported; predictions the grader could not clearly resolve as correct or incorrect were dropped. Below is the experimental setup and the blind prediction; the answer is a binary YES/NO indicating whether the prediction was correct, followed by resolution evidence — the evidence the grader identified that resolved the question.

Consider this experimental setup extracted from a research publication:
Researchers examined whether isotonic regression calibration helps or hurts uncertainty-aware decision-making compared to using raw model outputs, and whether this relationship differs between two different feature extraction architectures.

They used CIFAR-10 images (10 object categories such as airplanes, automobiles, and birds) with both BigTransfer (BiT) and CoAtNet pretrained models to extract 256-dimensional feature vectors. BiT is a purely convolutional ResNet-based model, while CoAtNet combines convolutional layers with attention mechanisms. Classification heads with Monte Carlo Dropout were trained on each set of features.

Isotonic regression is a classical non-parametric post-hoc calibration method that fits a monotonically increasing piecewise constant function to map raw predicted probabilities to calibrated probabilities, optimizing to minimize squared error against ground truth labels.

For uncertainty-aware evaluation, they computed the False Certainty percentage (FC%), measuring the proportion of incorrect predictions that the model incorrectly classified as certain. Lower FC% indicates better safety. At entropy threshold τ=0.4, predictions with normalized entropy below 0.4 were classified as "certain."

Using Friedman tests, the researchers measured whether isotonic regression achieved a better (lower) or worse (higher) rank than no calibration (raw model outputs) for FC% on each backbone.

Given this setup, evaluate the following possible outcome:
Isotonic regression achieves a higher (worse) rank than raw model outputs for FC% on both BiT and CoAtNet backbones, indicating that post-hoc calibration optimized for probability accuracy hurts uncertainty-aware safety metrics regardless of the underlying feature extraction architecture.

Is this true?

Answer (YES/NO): YES